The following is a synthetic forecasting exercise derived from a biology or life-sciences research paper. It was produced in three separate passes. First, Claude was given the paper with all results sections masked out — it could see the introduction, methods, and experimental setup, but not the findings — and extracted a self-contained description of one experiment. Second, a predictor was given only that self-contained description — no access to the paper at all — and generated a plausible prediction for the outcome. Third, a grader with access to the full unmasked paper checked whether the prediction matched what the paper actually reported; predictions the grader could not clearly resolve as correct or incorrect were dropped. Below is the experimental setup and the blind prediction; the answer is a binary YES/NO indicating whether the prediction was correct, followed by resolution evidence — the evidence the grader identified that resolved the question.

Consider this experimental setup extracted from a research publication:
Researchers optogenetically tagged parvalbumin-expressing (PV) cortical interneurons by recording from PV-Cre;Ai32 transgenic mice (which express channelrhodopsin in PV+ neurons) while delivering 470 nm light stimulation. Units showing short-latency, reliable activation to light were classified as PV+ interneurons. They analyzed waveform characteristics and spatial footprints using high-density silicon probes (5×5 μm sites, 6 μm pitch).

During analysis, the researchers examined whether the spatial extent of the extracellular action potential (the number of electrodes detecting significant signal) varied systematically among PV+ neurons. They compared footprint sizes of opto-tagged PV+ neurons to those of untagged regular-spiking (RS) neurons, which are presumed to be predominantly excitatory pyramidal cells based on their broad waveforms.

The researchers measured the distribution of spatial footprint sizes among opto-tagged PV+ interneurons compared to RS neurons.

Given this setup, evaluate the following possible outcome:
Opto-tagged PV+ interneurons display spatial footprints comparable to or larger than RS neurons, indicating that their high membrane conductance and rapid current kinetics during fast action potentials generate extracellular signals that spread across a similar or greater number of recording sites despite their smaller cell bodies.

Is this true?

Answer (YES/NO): YES